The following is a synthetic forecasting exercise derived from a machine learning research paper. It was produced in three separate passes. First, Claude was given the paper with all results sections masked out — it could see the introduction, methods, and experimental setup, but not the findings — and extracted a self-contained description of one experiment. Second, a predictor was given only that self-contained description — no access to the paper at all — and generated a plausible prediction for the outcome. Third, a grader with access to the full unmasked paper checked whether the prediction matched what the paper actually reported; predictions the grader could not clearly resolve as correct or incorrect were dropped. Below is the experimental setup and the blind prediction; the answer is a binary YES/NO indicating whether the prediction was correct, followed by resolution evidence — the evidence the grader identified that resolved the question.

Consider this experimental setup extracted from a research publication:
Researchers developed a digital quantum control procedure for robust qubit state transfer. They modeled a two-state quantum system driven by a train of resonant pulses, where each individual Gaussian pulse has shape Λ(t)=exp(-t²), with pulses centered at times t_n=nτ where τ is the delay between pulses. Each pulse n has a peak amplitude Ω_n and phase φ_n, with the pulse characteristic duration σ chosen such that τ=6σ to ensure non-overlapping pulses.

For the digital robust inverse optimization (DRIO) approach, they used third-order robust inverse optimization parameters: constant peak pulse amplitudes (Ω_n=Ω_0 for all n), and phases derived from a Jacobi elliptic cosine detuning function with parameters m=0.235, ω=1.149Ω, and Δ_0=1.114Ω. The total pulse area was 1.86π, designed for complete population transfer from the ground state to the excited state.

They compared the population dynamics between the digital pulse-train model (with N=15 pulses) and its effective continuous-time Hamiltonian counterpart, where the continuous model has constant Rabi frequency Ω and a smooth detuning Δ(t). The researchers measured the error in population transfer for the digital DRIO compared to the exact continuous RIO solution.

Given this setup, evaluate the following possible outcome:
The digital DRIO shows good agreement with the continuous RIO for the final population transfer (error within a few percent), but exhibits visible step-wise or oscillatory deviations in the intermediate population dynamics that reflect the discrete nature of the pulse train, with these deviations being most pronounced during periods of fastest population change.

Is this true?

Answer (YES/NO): NO